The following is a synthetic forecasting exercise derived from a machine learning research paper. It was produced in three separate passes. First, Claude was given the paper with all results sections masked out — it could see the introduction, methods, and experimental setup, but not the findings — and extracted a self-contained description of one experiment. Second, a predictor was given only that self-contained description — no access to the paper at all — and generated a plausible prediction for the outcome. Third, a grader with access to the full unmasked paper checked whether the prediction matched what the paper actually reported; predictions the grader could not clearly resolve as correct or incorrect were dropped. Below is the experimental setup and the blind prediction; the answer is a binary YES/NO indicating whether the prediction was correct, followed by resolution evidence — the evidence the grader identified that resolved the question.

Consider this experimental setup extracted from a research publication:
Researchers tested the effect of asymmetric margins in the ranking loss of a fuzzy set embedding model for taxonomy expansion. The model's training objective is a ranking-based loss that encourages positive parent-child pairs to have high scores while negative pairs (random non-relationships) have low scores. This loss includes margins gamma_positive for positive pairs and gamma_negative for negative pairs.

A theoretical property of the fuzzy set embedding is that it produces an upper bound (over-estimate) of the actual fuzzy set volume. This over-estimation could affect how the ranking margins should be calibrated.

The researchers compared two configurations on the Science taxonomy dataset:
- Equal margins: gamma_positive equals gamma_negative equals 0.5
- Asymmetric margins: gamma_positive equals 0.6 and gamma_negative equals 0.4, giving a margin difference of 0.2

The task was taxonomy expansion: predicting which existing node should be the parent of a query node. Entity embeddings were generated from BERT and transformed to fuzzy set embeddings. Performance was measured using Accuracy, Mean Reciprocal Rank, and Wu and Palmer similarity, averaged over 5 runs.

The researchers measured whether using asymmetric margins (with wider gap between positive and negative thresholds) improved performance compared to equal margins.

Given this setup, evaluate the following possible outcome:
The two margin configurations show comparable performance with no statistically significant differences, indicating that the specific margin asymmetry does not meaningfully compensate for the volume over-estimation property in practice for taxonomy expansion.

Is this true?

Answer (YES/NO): NO